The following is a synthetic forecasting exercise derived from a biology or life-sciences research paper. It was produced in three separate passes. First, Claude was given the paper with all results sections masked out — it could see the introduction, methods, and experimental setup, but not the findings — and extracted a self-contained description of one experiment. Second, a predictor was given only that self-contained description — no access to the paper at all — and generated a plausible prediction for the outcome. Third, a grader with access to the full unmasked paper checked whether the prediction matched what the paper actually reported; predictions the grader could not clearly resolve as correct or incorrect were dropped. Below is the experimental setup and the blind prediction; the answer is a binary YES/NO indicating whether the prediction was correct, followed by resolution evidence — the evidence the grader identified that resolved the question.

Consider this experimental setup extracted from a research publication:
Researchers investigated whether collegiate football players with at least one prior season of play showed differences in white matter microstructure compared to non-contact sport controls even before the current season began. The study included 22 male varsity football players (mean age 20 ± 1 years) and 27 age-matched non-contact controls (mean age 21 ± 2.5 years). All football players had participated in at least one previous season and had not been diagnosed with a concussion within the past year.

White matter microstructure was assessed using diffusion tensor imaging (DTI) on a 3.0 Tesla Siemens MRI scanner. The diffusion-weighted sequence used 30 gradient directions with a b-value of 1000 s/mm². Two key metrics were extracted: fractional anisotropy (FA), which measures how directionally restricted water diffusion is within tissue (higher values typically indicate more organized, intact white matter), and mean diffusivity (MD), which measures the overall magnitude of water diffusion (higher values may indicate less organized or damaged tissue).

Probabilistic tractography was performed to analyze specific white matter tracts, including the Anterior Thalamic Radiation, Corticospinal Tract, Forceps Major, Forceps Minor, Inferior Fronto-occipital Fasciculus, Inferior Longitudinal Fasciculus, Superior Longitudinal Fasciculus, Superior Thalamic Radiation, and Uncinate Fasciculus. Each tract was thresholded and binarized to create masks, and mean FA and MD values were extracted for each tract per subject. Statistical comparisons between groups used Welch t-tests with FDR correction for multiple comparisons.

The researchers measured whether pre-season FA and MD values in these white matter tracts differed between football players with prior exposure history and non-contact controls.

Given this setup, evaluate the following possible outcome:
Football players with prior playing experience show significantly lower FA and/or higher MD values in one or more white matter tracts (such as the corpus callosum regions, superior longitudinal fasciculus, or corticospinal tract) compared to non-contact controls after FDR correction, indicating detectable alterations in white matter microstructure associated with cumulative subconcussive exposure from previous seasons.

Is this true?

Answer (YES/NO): NO